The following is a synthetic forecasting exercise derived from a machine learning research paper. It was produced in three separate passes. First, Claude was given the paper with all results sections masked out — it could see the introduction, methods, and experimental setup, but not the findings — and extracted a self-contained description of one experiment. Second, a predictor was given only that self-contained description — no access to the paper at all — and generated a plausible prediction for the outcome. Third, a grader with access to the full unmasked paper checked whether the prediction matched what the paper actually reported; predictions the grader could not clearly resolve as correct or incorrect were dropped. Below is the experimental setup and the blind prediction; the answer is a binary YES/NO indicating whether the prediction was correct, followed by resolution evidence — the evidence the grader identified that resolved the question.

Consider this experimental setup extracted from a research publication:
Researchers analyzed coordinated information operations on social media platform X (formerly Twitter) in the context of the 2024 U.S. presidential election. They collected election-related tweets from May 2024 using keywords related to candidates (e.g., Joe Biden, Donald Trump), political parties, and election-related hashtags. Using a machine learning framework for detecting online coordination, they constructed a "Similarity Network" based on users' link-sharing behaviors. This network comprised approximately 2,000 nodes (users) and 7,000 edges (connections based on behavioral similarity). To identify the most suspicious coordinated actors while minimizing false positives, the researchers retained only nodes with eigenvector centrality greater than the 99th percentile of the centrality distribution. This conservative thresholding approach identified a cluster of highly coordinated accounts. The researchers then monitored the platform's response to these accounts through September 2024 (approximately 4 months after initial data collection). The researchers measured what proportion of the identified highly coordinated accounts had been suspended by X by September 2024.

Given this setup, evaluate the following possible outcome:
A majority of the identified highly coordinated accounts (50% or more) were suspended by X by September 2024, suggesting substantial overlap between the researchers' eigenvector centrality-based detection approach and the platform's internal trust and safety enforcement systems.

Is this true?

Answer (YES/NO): NO